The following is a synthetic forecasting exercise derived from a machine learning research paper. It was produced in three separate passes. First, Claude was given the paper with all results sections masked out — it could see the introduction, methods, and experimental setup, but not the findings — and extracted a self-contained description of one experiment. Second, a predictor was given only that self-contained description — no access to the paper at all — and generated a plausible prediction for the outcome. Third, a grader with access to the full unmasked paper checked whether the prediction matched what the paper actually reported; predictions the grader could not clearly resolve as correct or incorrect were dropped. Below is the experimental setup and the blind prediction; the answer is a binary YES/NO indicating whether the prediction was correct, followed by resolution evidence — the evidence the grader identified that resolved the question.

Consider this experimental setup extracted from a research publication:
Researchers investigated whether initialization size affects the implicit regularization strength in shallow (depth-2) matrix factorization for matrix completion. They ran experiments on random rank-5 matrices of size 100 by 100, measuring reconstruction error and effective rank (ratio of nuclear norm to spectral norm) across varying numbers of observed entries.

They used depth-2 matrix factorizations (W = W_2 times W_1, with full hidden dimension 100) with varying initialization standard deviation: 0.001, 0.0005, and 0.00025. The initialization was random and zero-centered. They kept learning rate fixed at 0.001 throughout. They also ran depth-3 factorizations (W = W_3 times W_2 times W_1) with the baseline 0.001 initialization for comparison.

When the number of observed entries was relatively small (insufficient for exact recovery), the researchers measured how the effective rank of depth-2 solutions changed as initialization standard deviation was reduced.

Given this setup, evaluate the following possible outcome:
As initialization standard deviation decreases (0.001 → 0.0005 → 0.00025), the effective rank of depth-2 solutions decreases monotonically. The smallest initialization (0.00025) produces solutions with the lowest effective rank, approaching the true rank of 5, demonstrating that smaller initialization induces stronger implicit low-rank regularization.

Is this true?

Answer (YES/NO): NO